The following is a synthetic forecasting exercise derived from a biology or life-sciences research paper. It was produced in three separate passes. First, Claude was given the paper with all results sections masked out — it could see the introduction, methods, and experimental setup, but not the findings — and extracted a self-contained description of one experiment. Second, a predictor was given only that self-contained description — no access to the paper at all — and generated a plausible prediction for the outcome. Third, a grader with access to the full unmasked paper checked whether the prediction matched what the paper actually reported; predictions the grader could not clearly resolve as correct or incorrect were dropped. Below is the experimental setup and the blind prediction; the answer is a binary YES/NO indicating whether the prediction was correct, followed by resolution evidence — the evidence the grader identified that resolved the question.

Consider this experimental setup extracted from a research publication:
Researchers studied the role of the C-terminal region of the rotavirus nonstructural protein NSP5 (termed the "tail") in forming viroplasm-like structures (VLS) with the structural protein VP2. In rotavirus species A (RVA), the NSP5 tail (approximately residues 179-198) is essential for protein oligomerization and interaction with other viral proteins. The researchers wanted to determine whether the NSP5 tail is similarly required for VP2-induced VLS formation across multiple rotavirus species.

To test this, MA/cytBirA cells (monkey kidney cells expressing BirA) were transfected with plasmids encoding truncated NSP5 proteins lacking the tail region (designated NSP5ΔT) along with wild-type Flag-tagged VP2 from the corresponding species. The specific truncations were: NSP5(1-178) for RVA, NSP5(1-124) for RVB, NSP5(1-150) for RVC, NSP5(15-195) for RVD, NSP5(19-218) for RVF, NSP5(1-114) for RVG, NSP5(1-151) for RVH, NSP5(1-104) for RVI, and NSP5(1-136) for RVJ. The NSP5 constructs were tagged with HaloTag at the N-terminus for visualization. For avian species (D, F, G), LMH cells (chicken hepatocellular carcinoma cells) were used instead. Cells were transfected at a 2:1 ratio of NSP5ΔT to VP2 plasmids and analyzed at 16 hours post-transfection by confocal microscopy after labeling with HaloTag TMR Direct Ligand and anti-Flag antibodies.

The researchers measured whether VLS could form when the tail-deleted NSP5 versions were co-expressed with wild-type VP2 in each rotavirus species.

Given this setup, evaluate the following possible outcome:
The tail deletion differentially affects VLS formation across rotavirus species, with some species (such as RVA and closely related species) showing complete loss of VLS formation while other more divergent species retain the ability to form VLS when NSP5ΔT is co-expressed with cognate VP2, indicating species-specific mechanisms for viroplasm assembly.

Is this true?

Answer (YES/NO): NO